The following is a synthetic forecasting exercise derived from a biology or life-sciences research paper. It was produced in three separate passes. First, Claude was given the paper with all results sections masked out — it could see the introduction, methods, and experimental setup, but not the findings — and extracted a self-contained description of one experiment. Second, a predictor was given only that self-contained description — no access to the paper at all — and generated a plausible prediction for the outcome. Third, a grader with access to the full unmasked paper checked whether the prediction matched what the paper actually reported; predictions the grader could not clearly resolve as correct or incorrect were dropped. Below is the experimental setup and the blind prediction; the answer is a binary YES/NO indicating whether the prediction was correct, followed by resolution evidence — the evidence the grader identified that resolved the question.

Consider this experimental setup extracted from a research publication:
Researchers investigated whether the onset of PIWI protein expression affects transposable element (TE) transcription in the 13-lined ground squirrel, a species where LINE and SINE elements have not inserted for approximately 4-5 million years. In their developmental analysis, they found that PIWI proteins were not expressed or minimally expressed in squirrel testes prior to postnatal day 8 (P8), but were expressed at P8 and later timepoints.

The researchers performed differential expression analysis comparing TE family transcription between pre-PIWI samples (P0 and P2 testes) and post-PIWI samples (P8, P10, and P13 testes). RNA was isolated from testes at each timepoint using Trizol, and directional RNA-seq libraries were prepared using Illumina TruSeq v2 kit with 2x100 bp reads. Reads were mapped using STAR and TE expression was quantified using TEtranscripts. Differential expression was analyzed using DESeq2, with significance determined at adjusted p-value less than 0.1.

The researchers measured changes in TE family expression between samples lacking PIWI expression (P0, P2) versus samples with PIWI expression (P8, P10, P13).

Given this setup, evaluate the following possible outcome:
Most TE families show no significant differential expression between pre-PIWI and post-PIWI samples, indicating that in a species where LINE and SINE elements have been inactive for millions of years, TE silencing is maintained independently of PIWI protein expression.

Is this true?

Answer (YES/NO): NO